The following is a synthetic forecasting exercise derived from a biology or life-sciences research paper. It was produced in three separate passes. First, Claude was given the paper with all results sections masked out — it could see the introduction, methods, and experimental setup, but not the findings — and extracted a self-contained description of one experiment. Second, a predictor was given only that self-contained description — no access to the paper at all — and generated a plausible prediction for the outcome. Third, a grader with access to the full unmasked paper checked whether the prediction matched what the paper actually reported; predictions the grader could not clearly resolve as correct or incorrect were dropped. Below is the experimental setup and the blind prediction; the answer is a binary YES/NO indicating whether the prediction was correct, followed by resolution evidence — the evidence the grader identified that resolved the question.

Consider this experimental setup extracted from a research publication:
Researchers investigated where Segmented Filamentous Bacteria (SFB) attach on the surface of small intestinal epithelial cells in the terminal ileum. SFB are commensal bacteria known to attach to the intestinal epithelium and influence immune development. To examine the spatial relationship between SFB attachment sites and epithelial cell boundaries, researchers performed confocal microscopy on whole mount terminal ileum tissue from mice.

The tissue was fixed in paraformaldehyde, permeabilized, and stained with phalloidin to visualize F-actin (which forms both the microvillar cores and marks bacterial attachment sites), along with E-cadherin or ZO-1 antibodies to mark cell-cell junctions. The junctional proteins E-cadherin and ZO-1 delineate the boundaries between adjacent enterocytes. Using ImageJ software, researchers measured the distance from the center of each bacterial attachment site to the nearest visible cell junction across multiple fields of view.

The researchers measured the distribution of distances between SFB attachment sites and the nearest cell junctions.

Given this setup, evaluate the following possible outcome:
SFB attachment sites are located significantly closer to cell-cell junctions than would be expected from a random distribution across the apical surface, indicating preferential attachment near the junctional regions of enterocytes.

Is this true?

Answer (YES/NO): YES